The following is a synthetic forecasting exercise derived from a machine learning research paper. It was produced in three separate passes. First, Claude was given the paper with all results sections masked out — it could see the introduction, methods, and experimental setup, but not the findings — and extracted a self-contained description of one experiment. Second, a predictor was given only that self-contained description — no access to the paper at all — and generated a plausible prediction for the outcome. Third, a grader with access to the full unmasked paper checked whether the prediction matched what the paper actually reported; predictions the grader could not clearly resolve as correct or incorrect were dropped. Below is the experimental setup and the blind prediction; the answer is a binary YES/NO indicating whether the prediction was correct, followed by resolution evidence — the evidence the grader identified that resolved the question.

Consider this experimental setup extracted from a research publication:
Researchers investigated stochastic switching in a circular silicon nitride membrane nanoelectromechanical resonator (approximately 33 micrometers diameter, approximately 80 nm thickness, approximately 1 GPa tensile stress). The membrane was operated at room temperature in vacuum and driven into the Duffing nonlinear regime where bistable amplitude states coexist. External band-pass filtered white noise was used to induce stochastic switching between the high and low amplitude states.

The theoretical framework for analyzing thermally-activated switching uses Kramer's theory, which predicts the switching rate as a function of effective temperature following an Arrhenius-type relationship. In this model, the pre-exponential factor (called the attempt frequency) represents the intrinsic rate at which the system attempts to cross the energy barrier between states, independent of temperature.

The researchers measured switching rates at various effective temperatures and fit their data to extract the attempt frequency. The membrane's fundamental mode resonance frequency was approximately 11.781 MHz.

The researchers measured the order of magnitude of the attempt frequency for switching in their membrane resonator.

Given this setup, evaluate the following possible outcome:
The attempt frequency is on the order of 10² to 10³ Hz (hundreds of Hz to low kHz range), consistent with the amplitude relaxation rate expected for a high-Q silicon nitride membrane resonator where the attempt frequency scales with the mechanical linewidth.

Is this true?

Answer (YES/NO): NO